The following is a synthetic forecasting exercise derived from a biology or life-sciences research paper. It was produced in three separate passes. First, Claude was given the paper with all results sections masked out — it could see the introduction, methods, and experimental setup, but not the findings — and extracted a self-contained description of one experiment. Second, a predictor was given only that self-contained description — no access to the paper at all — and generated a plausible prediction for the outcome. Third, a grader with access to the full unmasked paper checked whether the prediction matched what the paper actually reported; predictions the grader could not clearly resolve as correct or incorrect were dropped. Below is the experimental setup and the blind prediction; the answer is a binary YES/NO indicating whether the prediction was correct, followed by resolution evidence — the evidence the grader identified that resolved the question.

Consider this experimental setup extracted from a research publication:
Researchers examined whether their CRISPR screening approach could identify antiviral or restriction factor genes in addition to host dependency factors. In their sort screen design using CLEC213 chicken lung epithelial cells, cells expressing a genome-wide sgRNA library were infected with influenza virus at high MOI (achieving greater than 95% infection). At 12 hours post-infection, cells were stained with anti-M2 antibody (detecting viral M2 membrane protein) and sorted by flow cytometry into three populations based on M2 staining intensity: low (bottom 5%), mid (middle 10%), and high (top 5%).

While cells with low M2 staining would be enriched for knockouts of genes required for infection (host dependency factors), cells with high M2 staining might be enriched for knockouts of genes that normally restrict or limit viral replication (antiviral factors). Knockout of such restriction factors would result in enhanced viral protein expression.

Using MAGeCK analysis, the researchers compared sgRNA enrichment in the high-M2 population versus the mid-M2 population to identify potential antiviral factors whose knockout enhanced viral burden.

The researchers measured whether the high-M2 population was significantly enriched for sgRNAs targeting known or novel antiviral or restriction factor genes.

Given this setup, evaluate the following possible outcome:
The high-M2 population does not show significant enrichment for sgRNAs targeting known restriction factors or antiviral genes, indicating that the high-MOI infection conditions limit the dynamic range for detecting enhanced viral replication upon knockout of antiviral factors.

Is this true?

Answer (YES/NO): NO